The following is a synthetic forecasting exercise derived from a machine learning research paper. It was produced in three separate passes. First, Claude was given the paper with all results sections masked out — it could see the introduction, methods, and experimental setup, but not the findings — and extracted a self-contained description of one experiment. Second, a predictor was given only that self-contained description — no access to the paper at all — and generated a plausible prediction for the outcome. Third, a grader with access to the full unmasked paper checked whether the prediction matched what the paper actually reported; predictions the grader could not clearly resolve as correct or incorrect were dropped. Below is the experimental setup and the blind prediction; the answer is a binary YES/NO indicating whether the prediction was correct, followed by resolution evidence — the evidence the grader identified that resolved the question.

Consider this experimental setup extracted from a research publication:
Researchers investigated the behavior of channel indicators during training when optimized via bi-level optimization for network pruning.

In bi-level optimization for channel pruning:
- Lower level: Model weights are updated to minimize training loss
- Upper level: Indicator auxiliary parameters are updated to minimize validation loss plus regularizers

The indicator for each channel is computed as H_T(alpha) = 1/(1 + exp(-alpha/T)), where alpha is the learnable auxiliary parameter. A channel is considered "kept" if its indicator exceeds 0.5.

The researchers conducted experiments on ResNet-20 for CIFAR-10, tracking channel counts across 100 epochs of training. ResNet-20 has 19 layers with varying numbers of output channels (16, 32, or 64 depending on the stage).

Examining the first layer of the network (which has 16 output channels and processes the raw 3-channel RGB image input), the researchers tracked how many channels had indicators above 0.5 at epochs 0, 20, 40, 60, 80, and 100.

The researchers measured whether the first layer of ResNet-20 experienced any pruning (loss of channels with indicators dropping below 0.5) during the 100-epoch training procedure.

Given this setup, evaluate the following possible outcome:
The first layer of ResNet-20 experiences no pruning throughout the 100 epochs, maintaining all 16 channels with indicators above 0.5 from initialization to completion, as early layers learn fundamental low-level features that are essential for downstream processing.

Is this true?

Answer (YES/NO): YES